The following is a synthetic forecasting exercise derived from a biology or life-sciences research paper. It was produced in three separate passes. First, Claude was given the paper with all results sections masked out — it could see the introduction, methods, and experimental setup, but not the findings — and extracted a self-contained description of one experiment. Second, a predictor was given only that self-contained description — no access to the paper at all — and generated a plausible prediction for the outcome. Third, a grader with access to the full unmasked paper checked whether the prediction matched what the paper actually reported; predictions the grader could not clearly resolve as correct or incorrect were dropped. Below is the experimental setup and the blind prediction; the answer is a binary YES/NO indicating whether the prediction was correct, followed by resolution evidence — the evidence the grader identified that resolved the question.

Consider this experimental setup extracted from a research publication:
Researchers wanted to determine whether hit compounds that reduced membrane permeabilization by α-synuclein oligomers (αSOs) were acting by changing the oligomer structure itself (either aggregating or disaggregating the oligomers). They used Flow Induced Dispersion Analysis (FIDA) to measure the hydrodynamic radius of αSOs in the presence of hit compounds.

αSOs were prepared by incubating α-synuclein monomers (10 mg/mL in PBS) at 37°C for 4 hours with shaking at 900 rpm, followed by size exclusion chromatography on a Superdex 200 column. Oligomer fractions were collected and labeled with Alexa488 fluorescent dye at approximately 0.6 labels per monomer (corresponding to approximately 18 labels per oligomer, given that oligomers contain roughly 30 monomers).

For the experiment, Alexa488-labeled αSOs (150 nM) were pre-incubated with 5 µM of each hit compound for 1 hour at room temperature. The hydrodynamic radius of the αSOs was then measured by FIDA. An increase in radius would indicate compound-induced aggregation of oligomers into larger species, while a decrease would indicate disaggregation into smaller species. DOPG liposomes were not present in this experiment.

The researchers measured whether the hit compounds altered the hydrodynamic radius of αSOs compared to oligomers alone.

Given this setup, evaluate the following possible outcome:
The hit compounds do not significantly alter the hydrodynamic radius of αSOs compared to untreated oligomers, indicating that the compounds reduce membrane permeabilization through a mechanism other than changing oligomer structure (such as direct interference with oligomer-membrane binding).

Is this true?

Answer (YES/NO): YES